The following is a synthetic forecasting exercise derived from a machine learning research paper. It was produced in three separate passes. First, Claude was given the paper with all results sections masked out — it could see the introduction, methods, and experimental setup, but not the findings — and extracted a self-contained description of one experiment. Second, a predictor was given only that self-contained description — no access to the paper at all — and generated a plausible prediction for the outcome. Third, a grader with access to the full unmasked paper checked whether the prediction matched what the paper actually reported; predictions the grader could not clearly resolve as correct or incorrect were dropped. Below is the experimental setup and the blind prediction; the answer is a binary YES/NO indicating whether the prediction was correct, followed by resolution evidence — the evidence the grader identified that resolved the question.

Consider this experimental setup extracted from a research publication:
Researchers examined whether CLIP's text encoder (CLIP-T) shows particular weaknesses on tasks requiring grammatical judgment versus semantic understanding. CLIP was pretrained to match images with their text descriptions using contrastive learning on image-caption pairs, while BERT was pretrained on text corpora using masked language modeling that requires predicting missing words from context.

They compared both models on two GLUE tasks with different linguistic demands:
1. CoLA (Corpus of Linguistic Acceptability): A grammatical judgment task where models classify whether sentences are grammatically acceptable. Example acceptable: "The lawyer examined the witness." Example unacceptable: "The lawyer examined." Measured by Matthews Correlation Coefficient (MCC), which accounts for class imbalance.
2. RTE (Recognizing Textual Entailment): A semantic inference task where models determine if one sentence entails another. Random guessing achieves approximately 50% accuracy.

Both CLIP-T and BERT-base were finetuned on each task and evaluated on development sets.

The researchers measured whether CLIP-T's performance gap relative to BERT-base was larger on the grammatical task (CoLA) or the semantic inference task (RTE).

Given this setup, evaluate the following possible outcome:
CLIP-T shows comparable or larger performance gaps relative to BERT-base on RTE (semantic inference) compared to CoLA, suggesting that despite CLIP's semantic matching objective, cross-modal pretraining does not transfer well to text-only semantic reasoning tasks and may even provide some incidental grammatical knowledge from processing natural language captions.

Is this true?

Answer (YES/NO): NO